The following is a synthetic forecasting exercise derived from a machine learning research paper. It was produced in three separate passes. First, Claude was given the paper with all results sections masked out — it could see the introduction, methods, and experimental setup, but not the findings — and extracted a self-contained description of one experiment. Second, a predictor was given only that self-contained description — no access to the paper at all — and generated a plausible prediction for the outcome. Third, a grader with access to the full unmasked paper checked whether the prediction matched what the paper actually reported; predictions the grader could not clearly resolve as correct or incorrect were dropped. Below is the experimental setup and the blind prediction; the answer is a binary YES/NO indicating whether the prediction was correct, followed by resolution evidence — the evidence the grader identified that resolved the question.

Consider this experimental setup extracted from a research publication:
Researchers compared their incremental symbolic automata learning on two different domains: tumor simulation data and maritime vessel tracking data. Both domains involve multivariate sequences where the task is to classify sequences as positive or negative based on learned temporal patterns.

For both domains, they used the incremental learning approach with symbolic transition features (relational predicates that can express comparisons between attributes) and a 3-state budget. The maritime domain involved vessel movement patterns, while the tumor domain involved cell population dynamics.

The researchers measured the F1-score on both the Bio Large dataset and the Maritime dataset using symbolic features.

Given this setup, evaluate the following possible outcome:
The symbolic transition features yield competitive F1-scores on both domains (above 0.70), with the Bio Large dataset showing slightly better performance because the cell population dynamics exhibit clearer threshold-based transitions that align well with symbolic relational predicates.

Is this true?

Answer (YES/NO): NO